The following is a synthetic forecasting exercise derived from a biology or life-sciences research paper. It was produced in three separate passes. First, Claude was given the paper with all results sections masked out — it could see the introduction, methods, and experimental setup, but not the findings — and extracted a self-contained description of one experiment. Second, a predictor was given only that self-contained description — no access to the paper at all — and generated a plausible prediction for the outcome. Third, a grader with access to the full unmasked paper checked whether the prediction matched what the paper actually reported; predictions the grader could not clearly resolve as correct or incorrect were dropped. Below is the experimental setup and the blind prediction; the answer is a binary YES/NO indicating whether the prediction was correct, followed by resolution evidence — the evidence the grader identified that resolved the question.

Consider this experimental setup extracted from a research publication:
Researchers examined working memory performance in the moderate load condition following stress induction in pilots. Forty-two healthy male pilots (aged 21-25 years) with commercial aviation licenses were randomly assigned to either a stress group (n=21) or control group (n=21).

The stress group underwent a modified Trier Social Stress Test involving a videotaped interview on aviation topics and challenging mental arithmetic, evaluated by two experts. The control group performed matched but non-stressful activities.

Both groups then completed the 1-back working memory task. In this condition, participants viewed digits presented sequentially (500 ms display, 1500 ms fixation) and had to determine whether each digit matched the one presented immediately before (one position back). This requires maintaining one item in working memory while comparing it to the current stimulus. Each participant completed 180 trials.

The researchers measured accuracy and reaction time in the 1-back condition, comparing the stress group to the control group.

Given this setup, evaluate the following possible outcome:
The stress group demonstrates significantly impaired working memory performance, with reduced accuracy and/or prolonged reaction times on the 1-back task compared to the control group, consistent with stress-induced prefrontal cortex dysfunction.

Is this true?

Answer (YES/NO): NO